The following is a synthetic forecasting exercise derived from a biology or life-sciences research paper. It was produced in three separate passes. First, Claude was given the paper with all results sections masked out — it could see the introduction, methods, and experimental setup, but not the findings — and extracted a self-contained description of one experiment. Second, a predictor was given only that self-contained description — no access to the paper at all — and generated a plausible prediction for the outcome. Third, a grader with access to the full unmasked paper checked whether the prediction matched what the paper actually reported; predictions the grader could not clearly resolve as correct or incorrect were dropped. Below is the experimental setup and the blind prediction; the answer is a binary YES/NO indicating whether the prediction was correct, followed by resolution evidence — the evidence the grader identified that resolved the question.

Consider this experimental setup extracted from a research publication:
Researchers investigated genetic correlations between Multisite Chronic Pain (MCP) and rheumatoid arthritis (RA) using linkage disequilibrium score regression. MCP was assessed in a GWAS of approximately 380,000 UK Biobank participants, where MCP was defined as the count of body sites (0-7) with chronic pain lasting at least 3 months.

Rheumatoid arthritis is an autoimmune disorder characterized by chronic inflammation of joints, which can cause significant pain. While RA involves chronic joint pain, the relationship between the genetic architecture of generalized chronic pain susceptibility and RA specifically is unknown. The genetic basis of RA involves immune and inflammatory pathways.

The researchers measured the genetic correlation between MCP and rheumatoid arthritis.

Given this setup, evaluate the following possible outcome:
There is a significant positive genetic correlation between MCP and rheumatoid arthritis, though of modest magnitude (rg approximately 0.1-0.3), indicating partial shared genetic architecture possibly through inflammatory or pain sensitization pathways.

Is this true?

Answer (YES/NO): YES